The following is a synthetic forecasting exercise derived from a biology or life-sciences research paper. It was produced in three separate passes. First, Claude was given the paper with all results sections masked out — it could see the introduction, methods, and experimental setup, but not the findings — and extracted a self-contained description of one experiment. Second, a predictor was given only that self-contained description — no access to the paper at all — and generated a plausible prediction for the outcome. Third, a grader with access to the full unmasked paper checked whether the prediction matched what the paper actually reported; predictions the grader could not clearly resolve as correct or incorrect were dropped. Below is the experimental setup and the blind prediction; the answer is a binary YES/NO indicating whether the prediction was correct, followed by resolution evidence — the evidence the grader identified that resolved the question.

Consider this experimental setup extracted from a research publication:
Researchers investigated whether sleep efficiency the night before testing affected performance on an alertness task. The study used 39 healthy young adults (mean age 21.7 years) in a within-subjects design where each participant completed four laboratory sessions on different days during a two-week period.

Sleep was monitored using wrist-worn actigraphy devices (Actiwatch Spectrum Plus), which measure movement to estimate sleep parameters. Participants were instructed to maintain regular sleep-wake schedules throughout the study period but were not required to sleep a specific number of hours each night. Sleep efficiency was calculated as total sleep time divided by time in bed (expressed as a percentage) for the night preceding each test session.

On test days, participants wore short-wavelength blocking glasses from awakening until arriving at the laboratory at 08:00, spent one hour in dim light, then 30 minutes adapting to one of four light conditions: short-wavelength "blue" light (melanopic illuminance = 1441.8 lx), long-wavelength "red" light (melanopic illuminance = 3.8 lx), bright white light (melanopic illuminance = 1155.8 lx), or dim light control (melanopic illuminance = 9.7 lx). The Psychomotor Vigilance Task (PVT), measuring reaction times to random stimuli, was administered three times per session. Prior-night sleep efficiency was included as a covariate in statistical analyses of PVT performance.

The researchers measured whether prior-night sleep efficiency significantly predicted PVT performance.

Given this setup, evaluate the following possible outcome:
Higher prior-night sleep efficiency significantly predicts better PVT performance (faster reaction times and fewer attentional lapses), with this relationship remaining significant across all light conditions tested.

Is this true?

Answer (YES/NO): NO